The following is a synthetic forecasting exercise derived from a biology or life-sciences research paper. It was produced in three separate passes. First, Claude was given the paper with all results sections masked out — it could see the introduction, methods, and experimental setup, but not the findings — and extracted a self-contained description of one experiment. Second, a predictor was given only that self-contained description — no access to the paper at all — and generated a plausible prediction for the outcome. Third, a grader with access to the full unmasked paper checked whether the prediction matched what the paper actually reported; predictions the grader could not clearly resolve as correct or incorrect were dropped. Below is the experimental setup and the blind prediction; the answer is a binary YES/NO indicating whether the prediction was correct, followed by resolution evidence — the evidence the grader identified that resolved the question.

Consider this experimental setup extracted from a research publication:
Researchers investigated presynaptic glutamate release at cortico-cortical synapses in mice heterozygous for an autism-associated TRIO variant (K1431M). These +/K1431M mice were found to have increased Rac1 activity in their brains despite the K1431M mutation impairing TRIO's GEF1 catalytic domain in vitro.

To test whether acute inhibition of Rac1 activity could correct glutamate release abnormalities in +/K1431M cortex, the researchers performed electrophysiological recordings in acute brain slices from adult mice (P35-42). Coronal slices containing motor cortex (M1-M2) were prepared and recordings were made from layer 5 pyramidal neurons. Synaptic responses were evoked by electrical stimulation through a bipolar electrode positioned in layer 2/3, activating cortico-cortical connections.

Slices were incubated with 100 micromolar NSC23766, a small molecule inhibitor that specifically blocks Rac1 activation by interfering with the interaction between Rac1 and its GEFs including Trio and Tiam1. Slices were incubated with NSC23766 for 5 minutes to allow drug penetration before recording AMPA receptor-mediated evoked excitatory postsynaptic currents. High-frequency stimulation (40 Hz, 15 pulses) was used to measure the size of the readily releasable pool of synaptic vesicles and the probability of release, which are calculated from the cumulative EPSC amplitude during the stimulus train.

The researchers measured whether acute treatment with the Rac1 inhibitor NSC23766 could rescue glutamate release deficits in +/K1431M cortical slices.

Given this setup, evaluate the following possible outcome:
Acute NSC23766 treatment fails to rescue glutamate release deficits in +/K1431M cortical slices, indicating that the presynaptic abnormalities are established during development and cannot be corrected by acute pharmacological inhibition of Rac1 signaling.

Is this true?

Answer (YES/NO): NO